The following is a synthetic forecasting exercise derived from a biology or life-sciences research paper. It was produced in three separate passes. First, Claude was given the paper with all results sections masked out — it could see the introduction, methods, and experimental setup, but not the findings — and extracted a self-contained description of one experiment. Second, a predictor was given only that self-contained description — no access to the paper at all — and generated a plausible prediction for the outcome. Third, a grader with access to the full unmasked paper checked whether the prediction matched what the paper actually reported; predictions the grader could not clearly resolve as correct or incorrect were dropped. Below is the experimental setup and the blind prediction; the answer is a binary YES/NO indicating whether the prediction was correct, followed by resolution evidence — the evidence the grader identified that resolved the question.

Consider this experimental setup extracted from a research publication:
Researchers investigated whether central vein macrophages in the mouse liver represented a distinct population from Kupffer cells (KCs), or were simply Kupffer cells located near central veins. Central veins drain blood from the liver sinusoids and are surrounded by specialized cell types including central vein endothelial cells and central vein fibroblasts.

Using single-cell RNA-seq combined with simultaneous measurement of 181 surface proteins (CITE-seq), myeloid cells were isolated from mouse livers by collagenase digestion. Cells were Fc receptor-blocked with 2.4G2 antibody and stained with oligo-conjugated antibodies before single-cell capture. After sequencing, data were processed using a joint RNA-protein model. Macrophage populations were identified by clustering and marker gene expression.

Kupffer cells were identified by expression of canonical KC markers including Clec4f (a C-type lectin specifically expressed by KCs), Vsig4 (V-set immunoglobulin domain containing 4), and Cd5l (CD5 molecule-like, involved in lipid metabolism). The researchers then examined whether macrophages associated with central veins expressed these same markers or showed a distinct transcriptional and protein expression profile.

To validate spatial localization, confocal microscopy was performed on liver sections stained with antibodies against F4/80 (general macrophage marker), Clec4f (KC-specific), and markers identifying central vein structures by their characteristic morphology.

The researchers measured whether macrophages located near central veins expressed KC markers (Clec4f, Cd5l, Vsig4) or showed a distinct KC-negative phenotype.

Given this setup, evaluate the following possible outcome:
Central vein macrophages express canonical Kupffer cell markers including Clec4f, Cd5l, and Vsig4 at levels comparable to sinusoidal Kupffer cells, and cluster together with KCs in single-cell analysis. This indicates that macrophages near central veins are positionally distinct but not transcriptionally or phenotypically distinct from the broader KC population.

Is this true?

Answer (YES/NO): NO